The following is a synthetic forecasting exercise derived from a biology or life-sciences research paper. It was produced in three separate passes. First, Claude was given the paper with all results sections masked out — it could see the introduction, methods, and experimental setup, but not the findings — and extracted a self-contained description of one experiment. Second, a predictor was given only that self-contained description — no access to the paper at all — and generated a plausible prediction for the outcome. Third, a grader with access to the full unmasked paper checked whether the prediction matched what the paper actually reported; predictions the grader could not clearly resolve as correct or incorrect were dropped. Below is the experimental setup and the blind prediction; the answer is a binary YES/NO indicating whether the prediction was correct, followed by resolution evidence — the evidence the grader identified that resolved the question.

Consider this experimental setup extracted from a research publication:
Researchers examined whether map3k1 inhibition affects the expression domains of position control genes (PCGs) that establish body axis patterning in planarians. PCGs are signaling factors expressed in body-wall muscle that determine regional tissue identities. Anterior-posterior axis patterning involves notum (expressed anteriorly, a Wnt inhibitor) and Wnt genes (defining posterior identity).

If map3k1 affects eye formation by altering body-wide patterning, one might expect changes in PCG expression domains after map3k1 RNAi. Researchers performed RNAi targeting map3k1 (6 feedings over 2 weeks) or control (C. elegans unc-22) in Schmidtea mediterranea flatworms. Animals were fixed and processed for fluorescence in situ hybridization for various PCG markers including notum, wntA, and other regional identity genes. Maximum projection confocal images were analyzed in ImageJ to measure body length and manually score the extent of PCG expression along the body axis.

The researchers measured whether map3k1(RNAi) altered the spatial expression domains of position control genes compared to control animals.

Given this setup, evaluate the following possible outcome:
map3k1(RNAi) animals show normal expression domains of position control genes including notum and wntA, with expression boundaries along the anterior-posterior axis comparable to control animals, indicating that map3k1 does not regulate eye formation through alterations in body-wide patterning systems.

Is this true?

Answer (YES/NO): NO